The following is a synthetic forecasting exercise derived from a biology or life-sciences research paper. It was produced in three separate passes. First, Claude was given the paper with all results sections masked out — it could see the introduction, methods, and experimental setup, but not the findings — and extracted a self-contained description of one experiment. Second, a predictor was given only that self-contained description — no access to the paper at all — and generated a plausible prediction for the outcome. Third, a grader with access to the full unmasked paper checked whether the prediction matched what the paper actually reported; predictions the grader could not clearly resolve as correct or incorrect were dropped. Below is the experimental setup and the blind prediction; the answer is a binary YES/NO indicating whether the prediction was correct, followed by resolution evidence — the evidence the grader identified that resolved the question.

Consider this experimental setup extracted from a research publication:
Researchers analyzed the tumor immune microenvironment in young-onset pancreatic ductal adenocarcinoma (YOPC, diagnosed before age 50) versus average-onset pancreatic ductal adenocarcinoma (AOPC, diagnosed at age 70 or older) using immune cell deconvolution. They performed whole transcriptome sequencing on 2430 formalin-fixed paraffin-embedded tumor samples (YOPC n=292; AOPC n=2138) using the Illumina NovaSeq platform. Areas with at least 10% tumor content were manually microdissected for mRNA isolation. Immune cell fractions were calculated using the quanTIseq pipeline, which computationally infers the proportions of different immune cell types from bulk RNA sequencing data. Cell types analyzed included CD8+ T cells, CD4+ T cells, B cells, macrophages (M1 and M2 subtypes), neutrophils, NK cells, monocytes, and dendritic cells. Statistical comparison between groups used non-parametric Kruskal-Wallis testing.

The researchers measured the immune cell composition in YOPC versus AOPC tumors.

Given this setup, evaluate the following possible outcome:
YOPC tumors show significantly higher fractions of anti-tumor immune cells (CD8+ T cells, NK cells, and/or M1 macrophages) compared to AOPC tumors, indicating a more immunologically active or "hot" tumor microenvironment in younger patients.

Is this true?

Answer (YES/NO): NO